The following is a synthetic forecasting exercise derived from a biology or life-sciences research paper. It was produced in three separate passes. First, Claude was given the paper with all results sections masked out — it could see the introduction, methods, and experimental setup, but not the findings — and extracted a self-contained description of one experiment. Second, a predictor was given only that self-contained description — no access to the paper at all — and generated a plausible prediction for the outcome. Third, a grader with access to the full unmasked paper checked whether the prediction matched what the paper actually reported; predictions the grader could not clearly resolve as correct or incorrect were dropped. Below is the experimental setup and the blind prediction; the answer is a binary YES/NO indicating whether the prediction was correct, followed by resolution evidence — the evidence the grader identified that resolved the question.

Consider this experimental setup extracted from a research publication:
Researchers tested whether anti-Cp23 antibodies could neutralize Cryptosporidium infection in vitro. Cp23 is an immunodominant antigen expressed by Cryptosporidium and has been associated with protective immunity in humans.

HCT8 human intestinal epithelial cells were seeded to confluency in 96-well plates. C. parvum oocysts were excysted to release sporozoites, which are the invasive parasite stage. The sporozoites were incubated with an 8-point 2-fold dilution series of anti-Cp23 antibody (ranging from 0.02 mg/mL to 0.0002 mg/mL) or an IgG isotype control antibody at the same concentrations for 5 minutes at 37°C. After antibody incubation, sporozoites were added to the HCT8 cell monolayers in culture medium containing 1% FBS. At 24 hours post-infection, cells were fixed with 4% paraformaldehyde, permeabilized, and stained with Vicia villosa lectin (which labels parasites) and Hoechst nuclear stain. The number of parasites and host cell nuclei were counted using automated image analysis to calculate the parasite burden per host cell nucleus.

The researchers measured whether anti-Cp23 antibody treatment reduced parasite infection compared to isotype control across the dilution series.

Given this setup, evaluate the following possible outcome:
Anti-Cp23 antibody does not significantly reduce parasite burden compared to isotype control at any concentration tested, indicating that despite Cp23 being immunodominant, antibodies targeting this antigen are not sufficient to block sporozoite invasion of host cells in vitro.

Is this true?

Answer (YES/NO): YES